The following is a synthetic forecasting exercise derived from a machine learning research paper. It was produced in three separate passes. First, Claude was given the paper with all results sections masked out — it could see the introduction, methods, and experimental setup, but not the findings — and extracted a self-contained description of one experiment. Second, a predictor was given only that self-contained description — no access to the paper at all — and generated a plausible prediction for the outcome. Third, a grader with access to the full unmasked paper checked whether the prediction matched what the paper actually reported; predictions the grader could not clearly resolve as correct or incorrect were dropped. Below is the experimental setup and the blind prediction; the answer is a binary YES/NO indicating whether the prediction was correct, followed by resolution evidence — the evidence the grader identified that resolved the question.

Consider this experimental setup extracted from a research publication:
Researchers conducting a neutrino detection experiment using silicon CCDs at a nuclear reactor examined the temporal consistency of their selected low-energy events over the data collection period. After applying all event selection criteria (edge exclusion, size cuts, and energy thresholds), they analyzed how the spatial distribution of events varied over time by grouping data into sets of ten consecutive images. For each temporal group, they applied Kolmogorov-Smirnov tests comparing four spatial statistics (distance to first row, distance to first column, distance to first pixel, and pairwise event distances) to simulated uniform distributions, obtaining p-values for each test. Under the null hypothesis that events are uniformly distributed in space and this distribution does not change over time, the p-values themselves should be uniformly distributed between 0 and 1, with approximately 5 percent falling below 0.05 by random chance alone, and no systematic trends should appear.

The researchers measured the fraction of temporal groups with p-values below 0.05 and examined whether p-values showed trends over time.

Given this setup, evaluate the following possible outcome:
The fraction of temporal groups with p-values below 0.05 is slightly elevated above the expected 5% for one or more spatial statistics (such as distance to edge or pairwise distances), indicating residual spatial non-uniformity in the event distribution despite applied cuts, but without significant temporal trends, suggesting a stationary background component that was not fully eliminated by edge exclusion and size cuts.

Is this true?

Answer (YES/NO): NO